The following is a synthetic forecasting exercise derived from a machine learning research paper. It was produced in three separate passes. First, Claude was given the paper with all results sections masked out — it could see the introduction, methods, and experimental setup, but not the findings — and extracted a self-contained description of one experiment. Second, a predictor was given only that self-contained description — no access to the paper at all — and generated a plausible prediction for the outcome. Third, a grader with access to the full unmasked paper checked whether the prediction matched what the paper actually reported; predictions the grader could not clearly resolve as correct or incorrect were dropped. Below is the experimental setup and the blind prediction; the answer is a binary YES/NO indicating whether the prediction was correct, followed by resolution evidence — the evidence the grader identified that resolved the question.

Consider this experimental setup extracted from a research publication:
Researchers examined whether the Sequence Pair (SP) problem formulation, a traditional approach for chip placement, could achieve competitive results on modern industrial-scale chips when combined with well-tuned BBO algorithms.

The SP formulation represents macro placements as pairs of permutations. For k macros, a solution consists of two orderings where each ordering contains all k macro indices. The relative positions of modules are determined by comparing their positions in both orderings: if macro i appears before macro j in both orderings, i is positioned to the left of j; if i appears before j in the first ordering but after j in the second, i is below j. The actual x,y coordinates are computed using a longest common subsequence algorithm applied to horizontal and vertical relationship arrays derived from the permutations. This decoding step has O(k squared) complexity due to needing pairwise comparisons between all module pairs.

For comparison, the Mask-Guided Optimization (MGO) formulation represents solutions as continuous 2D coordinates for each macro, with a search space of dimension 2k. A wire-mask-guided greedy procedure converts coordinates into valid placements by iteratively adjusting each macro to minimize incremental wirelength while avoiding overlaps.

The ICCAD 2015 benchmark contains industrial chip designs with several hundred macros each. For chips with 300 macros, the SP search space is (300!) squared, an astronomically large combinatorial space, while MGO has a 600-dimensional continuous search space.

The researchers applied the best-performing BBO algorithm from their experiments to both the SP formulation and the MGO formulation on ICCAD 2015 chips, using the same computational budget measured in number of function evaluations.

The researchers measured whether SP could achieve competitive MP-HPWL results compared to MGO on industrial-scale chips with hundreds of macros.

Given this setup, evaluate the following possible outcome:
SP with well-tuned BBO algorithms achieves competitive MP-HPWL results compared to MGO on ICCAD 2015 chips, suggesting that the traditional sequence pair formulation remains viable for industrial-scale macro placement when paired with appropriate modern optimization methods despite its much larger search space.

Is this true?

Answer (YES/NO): NO